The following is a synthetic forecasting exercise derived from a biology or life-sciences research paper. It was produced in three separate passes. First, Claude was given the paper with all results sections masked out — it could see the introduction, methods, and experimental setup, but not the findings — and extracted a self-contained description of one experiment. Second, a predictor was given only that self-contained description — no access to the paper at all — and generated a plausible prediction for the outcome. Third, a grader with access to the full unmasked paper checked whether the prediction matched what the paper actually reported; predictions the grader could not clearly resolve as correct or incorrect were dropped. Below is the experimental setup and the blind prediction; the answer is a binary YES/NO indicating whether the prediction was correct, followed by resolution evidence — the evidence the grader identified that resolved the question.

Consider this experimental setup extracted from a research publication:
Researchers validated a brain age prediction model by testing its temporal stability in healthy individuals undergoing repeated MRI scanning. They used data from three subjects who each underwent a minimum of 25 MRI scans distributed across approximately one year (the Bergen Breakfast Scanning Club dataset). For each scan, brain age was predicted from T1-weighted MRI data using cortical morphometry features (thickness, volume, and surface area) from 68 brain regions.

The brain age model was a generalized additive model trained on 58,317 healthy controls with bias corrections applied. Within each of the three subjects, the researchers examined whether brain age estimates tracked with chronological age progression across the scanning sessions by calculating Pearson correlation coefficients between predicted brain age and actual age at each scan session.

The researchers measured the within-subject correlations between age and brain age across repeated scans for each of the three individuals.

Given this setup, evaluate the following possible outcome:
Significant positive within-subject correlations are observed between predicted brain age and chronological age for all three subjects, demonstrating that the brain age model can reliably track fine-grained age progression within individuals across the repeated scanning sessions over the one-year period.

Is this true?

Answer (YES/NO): NO